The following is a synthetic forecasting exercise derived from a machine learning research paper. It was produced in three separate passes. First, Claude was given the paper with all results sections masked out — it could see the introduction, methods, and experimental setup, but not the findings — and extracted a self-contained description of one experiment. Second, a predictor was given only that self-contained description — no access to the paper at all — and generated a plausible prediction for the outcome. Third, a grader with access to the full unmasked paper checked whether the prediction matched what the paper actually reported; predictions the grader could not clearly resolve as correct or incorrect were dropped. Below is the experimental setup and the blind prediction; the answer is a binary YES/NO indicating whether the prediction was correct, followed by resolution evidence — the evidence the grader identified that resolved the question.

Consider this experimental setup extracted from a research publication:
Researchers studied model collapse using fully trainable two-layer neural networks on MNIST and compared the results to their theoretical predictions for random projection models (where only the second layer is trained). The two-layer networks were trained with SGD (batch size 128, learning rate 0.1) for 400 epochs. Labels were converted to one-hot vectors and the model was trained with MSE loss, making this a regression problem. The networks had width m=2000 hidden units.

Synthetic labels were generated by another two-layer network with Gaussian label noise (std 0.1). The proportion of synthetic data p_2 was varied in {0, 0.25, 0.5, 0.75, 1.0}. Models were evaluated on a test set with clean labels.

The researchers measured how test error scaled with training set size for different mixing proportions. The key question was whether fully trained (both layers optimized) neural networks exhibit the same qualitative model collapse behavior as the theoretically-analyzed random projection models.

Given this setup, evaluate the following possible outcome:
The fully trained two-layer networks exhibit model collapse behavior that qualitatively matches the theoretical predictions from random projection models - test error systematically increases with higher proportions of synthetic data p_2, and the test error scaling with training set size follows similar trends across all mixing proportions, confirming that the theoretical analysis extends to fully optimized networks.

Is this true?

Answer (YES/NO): YES